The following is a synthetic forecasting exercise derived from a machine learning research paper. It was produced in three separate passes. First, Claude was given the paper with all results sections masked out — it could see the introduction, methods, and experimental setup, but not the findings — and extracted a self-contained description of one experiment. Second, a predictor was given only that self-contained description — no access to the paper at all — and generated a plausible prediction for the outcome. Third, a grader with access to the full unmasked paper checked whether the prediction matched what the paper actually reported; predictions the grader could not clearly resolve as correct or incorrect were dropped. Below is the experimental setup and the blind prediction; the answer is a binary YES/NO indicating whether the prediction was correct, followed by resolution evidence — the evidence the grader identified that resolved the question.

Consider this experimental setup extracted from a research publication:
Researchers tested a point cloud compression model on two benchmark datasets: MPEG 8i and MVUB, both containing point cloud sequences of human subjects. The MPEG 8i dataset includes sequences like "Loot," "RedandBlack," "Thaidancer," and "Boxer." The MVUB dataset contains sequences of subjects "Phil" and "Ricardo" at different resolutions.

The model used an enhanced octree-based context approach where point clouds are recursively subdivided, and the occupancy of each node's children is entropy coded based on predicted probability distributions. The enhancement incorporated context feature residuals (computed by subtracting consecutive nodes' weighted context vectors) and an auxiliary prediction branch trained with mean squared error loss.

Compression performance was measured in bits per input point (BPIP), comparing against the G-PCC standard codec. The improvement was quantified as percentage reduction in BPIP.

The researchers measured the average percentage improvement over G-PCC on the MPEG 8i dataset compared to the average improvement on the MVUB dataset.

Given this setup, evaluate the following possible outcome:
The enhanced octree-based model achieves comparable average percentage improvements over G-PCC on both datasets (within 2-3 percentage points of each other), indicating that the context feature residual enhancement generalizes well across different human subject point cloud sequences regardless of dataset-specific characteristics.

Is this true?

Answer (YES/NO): NO